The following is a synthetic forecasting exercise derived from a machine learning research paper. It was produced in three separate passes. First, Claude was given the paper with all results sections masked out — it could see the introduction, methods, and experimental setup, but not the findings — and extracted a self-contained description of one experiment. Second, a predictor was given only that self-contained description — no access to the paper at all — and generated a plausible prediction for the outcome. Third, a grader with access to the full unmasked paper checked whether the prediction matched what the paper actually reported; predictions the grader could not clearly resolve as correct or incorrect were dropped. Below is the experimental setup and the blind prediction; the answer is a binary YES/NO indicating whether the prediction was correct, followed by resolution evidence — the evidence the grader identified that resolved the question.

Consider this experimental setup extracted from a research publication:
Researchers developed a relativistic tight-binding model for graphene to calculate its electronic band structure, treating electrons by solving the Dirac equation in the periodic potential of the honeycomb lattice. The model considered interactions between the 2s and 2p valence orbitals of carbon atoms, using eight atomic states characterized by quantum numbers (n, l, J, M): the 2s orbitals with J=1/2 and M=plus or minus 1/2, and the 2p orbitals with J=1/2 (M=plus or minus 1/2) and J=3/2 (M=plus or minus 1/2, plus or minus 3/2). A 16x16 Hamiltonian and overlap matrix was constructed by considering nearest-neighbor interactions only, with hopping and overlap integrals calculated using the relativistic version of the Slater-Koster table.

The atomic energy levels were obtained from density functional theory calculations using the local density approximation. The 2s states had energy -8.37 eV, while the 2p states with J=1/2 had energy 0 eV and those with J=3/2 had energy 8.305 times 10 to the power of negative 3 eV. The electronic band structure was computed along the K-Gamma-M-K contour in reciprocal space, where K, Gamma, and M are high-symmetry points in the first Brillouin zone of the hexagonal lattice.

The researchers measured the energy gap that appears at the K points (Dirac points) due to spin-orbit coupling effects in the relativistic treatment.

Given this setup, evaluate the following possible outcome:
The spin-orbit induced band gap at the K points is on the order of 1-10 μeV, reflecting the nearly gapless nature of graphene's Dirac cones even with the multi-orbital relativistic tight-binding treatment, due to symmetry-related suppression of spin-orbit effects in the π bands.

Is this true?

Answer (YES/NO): NO